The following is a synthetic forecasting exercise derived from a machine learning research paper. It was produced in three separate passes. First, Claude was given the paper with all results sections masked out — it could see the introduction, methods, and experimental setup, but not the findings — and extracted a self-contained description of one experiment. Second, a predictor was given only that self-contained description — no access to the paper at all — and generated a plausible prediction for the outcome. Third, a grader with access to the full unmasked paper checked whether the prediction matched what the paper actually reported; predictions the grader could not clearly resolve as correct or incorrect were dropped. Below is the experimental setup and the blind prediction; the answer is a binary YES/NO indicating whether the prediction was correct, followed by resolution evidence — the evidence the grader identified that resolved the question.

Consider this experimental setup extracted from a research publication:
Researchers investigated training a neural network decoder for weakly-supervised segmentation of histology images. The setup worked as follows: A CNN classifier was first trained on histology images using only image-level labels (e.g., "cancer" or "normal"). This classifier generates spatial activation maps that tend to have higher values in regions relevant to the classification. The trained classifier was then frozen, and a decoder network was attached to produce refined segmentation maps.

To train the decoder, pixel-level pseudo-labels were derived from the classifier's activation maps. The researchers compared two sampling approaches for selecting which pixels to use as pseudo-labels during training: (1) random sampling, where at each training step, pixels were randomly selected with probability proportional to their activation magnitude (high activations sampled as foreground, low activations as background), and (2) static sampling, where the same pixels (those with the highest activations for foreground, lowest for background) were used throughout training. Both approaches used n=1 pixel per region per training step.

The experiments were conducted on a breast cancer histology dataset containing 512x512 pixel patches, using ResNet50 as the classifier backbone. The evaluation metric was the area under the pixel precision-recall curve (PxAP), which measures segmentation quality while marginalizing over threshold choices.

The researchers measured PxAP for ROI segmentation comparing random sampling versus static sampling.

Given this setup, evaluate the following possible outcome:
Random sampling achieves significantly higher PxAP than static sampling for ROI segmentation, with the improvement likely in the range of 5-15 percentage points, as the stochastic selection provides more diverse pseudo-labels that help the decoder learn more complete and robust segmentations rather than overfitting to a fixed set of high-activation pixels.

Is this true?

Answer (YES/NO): YES